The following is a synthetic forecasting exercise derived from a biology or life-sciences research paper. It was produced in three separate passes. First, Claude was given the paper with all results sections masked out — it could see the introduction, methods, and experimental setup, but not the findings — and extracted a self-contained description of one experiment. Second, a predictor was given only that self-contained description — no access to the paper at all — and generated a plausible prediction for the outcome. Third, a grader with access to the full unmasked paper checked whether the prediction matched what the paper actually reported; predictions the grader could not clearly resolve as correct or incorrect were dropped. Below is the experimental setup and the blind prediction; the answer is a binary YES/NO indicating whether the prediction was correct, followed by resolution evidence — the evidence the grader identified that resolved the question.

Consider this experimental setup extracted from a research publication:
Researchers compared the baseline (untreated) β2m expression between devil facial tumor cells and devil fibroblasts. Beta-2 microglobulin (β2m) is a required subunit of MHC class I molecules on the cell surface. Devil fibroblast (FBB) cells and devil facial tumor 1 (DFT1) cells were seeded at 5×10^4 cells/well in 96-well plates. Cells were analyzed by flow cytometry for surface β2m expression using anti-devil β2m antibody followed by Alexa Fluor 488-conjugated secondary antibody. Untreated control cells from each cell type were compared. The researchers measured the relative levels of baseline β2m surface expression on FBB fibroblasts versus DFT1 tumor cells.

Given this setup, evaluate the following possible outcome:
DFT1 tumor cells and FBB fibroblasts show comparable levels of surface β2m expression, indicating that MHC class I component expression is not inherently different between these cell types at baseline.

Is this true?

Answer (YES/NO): NO